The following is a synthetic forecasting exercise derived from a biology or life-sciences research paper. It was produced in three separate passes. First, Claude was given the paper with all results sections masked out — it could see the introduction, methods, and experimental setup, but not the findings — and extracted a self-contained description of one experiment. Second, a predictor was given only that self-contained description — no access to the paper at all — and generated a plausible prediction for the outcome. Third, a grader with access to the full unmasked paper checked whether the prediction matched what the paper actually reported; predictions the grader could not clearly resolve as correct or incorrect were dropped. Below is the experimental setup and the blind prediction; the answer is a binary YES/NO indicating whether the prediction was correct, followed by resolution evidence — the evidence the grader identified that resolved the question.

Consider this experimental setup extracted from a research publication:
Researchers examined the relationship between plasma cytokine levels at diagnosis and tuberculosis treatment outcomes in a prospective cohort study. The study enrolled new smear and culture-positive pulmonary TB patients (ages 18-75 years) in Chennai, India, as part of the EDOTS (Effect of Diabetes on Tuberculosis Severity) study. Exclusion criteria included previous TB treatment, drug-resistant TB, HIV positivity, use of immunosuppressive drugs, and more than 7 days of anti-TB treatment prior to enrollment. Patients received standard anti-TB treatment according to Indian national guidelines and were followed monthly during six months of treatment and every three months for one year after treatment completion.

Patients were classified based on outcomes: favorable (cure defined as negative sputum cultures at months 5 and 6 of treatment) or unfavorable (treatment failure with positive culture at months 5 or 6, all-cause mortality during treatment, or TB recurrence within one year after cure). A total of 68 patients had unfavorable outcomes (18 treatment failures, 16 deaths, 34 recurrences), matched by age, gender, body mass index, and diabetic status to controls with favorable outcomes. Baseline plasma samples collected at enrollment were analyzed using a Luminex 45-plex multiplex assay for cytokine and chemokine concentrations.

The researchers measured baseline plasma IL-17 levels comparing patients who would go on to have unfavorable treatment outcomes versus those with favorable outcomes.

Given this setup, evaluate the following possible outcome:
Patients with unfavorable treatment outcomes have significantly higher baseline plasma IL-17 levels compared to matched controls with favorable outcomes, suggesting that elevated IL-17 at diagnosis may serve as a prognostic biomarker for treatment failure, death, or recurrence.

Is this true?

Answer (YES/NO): YES